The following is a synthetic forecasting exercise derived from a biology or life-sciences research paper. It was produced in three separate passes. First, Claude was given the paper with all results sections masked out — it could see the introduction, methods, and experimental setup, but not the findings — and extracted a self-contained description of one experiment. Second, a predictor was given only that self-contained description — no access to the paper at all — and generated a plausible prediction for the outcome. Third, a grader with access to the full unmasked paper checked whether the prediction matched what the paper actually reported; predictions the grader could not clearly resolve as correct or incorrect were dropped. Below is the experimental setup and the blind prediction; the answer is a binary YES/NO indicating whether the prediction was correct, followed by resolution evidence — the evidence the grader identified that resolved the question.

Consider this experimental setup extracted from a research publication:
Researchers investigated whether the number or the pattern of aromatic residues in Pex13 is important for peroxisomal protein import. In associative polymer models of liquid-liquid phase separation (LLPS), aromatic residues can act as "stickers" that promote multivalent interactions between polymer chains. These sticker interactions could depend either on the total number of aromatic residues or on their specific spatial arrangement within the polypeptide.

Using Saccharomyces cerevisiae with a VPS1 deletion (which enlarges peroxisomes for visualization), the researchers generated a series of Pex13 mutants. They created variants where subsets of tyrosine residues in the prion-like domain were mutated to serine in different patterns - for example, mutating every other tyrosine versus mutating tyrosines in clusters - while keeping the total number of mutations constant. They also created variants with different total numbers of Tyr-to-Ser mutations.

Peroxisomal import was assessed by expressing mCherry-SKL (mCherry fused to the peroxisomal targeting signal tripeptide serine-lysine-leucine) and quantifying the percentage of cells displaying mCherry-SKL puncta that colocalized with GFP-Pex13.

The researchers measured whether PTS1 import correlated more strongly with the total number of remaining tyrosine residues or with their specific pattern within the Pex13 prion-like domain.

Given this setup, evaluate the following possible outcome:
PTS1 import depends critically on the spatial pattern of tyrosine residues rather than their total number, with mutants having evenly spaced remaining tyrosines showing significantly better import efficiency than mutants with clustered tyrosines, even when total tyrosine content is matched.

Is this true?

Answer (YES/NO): NO